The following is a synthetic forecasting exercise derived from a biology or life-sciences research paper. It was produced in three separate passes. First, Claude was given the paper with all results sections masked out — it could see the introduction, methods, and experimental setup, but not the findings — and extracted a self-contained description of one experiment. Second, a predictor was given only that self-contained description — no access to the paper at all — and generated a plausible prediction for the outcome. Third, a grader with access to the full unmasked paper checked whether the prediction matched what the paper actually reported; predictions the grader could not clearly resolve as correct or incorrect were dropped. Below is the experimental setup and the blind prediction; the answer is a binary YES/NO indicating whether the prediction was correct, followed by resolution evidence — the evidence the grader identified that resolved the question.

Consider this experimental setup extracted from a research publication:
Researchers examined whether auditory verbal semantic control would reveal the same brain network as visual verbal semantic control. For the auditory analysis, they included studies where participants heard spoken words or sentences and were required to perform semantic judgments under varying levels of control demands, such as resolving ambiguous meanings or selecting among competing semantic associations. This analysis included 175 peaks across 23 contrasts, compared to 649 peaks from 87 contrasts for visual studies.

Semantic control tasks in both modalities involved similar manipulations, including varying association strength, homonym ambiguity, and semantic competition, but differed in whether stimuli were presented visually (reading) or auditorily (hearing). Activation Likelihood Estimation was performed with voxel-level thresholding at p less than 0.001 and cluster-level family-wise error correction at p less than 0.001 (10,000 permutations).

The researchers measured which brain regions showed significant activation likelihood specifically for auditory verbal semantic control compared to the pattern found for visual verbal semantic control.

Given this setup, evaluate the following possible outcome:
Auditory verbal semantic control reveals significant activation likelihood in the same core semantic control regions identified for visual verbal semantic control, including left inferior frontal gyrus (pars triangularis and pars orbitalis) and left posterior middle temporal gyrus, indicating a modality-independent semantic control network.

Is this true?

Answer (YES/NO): NO